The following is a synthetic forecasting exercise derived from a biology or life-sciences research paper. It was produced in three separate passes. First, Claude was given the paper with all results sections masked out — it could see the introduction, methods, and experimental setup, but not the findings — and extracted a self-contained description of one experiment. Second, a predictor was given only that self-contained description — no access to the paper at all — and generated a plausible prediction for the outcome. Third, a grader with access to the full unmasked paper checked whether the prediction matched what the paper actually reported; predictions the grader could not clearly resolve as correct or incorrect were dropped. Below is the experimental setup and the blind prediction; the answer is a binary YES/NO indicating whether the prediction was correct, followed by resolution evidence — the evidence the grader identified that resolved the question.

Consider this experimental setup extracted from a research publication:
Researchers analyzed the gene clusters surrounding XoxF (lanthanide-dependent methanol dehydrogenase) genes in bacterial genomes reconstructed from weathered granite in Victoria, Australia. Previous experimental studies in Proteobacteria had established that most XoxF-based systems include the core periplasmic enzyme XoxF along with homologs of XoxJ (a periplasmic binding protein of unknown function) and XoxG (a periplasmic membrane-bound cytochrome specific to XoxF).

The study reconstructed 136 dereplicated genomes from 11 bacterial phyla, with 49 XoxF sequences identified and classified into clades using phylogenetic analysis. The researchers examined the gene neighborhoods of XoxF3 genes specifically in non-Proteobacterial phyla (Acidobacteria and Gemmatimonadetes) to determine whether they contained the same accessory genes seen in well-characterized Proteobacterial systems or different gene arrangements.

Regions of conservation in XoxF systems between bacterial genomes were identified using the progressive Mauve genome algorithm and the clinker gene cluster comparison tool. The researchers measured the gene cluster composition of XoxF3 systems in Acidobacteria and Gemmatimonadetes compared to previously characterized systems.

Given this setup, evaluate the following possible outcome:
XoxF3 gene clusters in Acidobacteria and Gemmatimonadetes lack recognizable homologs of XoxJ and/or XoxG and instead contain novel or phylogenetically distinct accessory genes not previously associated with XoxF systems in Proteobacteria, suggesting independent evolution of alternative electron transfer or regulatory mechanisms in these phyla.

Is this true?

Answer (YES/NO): NO